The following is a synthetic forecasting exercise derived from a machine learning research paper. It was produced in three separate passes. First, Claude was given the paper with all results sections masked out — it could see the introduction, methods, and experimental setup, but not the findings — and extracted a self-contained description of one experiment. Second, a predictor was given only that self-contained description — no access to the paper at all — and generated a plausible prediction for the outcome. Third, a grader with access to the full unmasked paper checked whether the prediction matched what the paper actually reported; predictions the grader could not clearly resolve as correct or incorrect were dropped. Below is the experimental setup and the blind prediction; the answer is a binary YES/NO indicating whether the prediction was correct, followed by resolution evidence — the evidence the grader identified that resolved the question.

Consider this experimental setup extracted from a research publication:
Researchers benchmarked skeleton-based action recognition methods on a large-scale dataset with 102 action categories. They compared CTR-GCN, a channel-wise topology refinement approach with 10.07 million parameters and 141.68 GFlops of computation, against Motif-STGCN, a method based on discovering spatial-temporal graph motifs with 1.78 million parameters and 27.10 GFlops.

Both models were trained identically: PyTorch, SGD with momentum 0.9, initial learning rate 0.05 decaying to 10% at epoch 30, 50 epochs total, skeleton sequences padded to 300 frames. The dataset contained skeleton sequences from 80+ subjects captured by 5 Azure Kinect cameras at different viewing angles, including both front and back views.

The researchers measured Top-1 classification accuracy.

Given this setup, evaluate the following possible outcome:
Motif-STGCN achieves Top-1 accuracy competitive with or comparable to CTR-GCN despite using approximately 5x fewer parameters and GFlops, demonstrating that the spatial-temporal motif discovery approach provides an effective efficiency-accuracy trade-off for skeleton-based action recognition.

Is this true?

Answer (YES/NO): NO